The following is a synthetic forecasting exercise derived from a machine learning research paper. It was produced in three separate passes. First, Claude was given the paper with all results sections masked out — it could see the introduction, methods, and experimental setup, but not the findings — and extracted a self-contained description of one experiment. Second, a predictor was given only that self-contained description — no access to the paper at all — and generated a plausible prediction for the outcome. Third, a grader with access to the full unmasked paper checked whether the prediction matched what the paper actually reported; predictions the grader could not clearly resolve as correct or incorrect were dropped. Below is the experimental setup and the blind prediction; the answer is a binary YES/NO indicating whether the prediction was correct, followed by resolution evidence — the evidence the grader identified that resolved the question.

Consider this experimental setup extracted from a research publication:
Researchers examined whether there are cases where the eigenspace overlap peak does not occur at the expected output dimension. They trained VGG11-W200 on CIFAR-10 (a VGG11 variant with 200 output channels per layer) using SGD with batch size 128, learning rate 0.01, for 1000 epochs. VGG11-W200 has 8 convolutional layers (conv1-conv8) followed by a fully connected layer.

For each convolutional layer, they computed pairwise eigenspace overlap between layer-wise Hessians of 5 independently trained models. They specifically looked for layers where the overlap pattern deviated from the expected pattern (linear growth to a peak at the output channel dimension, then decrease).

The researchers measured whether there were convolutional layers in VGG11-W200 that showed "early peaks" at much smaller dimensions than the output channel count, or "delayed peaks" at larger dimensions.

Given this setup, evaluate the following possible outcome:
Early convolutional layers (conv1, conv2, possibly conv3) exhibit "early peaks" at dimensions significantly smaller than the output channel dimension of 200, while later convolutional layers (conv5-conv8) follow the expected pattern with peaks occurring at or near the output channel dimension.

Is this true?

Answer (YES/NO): NO